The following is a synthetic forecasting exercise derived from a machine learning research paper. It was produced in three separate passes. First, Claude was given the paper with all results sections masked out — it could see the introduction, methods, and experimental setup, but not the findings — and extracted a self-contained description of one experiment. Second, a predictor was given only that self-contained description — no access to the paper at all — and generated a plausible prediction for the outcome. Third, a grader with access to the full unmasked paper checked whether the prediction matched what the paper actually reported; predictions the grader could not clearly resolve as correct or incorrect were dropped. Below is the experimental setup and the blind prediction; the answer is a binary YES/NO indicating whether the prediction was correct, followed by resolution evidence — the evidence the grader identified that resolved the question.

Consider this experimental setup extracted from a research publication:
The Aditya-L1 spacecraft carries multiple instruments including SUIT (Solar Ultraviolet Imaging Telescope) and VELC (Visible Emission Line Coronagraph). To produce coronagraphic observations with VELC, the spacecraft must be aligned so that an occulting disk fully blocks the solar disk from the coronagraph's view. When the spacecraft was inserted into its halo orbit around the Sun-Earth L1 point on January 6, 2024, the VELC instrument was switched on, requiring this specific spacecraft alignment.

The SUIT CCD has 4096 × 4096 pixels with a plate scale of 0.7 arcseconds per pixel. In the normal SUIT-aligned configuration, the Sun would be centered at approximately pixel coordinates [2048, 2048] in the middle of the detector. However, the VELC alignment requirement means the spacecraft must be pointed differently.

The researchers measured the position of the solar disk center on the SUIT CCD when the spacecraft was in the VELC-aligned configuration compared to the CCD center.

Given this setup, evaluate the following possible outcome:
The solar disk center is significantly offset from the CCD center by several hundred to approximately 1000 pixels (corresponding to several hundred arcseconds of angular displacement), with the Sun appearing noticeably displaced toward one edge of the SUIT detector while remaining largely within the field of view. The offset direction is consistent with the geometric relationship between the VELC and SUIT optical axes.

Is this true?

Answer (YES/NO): YES